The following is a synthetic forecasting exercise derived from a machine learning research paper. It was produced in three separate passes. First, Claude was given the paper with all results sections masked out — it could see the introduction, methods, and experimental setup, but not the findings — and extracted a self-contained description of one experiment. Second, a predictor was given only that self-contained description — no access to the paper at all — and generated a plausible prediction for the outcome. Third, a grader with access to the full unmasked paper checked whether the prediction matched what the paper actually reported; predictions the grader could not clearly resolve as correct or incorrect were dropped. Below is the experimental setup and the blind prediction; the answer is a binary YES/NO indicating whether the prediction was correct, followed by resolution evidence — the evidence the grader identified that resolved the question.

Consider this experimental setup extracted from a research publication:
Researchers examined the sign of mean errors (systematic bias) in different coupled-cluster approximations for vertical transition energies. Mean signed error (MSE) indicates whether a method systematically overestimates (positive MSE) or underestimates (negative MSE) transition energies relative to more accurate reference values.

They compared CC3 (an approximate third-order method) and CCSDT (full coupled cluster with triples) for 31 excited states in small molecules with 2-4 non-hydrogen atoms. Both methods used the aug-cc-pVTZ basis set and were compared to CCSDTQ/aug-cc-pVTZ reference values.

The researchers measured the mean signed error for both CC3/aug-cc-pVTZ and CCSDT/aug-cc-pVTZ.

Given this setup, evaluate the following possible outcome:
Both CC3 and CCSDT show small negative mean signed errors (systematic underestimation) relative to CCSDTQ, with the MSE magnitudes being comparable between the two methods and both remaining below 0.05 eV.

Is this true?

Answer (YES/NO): NO